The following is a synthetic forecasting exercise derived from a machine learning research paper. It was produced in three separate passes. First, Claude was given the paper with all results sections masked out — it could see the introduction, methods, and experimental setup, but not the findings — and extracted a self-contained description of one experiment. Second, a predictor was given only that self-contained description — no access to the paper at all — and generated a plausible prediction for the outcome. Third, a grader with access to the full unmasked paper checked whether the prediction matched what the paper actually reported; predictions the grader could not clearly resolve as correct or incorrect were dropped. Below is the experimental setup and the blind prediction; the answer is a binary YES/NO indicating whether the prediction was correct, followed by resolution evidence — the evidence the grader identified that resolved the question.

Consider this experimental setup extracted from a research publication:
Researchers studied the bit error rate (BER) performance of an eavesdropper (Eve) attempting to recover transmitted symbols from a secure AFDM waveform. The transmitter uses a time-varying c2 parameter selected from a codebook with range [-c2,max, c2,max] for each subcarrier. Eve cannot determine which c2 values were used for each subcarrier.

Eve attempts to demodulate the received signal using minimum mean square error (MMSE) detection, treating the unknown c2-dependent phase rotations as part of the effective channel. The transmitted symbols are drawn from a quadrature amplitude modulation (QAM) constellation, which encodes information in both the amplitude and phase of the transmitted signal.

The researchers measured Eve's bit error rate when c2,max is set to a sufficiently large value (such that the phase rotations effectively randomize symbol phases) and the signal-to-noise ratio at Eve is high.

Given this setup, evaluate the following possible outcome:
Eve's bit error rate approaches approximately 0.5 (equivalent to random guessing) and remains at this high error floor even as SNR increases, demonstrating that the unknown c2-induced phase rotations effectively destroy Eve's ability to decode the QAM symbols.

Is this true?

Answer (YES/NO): YES